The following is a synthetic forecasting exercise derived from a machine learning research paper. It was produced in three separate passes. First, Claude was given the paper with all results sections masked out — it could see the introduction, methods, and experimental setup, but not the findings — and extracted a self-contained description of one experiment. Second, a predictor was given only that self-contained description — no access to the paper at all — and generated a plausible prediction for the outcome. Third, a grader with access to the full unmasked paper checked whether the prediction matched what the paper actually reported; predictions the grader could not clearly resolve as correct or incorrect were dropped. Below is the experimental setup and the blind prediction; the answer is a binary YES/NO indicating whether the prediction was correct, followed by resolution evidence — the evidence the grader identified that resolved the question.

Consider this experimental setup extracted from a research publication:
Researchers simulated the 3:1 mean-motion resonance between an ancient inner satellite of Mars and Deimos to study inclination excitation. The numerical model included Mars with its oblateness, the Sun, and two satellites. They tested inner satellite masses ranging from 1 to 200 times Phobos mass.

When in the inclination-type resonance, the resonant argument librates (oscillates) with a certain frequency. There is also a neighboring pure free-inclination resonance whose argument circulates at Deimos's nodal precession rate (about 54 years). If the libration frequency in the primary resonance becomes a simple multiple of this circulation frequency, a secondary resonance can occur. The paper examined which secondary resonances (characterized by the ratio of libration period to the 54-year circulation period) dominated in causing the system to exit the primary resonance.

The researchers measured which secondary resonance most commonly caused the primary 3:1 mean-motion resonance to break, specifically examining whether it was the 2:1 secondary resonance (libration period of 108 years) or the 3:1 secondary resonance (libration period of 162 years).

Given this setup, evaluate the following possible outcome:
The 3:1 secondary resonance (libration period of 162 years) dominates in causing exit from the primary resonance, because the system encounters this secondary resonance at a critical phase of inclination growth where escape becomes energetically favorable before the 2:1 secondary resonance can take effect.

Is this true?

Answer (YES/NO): NO